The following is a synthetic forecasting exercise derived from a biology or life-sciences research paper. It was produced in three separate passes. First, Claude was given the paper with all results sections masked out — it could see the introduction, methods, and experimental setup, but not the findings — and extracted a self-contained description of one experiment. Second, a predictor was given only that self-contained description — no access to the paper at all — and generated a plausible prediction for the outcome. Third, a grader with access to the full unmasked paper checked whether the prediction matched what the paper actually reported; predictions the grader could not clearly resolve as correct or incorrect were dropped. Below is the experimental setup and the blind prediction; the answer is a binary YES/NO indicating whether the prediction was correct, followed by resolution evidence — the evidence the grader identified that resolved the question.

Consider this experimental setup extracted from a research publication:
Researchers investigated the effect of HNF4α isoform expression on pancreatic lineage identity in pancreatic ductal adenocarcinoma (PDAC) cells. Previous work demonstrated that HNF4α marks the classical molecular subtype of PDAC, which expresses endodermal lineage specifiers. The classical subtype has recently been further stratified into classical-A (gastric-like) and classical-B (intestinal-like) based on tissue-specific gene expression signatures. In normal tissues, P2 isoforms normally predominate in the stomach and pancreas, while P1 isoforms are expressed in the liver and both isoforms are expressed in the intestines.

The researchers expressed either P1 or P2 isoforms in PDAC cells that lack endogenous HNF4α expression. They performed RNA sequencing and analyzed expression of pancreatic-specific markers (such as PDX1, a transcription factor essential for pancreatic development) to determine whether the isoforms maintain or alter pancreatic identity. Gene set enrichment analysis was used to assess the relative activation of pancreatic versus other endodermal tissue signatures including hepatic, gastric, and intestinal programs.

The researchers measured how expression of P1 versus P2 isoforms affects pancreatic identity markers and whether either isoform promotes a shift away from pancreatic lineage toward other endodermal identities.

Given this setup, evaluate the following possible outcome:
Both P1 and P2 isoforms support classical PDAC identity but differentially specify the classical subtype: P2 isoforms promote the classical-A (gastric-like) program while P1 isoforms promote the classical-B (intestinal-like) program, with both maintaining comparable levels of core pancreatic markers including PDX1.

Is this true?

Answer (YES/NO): NO